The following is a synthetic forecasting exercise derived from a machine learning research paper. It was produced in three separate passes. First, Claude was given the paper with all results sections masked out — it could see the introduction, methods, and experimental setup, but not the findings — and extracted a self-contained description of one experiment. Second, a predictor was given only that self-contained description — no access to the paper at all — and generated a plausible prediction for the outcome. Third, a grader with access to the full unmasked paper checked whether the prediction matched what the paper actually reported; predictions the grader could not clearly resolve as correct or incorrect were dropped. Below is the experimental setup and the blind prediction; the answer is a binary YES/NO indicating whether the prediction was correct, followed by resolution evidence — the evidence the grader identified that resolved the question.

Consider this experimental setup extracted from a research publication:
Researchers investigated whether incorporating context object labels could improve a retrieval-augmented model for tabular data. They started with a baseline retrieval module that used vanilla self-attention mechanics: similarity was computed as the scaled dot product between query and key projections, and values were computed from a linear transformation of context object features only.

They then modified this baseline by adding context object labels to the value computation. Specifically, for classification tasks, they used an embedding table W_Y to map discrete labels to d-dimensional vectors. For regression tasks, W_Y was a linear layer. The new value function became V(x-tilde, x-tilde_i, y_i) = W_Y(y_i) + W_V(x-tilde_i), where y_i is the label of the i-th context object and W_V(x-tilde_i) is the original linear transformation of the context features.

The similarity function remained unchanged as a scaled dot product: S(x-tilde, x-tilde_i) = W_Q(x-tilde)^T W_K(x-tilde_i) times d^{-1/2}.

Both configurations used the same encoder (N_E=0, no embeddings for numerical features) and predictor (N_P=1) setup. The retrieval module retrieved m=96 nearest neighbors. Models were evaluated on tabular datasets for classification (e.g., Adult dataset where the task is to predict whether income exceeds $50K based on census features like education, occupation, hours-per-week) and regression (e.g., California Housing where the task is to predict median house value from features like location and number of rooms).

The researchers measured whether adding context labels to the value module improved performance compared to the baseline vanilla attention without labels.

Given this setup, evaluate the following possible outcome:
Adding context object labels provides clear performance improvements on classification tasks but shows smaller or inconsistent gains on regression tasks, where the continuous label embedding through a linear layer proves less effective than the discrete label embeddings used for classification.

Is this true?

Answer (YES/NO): NO